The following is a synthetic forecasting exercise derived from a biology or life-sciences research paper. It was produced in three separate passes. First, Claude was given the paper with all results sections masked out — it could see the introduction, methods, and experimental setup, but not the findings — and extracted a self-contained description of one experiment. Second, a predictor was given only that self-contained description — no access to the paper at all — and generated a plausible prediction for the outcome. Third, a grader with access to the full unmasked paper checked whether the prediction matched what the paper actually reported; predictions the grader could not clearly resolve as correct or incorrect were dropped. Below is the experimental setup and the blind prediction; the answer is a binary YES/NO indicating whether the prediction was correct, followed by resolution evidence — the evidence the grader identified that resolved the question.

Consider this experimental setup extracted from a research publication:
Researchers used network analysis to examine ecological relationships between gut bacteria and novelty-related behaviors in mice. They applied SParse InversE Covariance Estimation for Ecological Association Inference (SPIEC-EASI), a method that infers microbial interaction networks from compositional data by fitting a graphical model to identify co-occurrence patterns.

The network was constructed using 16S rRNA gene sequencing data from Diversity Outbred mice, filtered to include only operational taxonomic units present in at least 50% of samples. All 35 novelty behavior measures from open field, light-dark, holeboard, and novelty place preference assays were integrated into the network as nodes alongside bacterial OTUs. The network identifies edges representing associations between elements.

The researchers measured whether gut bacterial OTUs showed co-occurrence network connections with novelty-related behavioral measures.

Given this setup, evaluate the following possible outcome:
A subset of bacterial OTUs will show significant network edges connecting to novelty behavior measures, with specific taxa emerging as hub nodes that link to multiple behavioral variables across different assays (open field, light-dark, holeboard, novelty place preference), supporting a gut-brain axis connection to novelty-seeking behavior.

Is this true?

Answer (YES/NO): YES